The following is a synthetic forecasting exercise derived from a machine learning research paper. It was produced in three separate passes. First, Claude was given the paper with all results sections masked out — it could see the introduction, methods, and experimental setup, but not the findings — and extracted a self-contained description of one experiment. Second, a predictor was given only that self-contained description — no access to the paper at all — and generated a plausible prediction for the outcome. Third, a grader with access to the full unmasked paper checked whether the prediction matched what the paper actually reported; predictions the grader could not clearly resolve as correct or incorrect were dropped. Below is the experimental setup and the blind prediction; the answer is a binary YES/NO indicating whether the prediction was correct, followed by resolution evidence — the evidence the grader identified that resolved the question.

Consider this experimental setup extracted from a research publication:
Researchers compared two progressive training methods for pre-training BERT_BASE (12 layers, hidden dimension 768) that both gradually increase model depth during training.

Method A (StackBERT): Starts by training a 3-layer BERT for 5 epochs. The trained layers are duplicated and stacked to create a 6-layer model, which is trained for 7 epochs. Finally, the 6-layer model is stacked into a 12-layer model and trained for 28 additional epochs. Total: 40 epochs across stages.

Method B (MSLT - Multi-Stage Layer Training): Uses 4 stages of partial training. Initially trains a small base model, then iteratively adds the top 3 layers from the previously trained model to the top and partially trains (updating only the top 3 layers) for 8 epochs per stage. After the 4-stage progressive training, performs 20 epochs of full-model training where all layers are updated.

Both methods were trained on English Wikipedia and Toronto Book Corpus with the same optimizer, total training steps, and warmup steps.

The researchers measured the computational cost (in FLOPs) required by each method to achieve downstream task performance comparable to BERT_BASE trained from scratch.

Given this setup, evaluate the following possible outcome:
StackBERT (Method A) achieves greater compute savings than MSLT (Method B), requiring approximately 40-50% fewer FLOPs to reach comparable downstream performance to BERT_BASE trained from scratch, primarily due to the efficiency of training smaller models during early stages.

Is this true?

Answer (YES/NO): NO